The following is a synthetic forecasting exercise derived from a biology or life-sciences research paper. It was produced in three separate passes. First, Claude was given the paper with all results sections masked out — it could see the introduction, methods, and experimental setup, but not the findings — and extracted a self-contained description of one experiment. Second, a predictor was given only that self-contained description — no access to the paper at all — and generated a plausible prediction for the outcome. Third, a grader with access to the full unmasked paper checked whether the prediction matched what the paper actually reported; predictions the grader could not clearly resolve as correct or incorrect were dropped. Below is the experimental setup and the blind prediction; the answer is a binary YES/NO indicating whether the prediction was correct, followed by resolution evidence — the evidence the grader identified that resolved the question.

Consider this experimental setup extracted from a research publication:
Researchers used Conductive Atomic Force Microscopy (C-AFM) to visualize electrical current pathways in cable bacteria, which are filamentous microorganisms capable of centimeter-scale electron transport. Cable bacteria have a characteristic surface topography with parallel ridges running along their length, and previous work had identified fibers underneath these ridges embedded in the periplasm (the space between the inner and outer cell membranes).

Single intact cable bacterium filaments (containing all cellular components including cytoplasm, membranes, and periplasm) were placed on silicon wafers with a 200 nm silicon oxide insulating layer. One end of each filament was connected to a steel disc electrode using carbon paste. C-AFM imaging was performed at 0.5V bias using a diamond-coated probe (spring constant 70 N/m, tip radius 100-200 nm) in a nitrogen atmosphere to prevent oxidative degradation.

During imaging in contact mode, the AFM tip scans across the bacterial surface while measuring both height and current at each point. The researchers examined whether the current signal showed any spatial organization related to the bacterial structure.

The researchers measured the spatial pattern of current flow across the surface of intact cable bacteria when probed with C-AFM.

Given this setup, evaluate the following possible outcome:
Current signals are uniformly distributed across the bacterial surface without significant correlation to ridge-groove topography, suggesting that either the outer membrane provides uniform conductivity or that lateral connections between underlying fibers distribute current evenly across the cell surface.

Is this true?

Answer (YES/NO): NO